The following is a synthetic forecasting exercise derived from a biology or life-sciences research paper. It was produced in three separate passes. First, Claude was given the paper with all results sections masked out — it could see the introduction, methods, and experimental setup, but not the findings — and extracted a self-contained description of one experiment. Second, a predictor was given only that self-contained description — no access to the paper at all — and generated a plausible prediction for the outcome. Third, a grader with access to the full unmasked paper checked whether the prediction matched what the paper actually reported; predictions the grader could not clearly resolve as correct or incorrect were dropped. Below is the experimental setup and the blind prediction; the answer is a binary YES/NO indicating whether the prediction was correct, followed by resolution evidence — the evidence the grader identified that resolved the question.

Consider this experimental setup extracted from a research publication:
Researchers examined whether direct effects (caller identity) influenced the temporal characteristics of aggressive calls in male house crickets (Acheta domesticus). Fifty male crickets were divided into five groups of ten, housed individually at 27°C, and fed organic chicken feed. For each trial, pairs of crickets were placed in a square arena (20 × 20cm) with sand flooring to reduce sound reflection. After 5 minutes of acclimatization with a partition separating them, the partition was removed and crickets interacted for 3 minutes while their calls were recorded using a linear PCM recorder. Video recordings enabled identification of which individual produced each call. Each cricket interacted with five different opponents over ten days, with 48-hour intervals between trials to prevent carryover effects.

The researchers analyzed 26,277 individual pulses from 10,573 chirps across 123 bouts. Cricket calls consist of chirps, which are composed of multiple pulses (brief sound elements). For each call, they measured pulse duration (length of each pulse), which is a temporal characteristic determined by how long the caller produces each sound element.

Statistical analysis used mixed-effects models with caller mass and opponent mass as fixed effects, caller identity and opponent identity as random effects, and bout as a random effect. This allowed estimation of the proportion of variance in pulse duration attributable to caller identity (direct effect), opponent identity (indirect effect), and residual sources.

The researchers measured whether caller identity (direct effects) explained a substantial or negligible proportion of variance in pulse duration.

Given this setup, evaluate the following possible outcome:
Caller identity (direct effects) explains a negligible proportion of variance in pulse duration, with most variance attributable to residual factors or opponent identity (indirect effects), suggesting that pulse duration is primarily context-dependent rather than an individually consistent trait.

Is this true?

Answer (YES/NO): NO